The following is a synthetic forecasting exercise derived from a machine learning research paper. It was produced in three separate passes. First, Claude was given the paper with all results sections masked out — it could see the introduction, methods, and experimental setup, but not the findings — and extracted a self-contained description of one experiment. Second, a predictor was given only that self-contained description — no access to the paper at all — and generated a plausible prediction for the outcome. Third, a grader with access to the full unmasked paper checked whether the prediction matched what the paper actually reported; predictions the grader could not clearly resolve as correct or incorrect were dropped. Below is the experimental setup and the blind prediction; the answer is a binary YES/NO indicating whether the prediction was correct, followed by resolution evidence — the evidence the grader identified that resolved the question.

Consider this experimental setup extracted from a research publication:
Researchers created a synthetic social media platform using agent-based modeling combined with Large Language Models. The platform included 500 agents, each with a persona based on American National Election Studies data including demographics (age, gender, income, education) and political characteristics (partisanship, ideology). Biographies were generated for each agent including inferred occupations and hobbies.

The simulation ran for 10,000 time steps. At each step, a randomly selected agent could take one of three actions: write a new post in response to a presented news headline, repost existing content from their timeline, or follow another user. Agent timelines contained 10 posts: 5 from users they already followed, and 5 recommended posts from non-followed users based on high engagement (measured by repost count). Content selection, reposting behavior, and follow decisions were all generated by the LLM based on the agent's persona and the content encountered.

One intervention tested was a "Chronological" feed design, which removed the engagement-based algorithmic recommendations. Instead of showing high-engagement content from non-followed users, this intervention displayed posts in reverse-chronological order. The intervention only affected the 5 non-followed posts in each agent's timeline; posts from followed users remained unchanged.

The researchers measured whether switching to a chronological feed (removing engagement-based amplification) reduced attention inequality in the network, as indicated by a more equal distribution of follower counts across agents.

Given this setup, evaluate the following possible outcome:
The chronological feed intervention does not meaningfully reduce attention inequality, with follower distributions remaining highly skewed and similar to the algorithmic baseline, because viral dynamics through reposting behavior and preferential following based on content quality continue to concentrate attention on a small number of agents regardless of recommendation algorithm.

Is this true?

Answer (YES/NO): NO